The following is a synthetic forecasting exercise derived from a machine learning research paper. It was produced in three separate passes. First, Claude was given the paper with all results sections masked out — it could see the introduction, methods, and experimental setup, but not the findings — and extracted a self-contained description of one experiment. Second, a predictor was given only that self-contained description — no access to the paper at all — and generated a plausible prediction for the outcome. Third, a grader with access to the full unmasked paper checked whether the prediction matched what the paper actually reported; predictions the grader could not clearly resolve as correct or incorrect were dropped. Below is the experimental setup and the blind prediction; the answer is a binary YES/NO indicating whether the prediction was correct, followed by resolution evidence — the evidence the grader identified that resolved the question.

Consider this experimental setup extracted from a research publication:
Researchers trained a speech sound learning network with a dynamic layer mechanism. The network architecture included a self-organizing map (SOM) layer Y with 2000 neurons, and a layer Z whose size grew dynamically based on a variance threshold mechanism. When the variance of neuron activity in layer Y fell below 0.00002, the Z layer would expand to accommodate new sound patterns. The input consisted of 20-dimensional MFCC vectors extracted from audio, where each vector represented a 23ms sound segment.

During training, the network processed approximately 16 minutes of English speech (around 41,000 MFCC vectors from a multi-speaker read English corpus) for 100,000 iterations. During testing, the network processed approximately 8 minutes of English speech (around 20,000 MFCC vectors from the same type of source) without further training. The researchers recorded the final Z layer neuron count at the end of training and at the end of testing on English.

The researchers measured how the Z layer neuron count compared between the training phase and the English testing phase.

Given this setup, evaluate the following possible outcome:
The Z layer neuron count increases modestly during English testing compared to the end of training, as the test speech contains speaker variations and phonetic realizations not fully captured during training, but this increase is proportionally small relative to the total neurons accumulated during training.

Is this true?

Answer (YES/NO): NO